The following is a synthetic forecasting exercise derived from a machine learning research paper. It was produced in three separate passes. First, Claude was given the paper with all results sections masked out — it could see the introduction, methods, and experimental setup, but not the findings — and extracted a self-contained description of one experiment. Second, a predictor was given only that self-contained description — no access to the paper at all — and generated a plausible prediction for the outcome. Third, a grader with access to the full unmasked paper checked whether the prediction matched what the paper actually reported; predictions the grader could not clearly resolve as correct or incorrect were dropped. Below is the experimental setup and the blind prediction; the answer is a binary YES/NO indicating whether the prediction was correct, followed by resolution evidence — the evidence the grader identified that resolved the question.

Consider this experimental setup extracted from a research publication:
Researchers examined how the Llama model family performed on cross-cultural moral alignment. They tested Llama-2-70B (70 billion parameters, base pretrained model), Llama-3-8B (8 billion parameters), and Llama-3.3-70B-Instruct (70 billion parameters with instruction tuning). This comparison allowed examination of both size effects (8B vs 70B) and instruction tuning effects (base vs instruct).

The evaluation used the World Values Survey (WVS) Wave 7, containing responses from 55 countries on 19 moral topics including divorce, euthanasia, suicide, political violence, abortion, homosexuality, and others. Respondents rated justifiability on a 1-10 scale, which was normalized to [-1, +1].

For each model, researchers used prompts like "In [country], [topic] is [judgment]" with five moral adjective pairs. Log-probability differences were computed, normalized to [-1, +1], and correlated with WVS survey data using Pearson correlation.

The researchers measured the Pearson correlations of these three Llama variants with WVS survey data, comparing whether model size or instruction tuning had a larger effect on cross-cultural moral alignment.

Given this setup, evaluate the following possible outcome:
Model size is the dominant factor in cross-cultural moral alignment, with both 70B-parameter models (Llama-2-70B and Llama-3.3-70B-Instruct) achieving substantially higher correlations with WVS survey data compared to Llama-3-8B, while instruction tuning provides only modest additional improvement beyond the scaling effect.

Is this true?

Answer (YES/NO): NO